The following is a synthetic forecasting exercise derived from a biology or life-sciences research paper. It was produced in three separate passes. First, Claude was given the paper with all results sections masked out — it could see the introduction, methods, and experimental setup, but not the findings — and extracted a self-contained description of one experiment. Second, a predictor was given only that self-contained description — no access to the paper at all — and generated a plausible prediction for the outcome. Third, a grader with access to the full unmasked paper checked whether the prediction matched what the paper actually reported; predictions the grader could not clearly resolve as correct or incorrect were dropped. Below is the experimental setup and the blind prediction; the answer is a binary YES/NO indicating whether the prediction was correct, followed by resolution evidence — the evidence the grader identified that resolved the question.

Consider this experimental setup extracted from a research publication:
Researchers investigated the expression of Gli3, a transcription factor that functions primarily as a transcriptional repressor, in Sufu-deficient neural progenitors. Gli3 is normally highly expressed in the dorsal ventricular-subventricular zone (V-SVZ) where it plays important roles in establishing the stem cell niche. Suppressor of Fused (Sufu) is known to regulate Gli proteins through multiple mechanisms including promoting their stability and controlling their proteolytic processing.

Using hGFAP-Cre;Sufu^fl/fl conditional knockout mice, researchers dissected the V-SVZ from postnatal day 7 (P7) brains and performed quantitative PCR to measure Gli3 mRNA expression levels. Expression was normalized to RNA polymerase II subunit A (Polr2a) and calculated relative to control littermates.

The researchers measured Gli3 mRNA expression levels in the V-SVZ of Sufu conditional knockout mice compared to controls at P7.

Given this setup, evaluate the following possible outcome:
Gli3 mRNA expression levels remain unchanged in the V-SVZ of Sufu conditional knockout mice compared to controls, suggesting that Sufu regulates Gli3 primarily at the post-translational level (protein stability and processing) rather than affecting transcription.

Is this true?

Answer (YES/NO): NO